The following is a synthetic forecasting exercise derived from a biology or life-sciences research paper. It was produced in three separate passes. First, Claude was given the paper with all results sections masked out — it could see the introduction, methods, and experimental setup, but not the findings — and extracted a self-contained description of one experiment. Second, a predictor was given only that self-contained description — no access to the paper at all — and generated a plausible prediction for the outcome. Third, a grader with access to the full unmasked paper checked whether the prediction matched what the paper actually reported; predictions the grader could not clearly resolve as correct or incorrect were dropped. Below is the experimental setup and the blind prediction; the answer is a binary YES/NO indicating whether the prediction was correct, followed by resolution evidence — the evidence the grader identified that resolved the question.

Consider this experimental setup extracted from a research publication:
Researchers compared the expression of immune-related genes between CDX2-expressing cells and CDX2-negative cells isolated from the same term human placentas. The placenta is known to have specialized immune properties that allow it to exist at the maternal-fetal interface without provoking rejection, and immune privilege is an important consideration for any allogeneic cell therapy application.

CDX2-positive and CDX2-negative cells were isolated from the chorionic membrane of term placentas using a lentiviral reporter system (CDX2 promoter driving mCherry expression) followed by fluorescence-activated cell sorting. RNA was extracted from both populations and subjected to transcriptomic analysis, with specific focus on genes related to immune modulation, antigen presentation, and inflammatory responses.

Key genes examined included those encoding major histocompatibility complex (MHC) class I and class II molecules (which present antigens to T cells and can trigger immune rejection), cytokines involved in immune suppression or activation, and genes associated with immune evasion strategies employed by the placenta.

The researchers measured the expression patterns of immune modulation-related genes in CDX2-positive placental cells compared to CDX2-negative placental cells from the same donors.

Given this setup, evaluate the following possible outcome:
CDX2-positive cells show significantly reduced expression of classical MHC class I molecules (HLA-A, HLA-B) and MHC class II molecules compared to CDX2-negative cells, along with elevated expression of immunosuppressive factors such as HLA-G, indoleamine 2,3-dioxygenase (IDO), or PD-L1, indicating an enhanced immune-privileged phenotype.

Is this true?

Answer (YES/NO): NO